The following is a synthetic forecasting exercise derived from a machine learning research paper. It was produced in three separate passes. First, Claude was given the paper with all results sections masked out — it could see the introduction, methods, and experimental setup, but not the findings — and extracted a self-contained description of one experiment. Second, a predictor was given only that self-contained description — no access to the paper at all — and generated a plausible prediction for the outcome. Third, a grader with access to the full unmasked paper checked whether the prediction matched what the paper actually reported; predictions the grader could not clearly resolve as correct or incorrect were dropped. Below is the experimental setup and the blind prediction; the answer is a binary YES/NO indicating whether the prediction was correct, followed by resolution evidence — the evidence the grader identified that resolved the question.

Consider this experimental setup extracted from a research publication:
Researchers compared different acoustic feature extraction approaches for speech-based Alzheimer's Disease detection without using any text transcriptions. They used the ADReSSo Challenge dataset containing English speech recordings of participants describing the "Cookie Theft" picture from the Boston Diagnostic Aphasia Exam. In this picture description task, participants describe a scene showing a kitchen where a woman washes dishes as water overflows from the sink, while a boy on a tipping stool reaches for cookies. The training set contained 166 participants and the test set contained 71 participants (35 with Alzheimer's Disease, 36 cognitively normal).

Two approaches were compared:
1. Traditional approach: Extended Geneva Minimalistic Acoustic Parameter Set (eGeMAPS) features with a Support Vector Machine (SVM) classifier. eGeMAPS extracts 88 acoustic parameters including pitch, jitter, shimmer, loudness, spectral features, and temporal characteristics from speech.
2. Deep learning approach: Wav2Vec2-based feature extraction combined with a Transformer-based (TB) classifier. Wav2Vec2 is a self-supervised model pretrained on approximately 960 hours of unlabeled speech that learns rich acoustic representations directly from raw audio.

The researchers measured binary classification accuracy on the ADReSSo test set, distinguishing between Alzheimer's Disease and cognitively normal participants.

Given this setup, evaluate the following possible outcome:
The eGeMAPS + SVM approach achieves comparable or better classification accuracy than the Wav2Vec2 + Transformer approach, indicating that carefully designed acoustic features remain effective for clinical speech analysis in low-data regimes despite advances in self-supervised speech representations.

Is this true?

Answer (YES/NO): NO